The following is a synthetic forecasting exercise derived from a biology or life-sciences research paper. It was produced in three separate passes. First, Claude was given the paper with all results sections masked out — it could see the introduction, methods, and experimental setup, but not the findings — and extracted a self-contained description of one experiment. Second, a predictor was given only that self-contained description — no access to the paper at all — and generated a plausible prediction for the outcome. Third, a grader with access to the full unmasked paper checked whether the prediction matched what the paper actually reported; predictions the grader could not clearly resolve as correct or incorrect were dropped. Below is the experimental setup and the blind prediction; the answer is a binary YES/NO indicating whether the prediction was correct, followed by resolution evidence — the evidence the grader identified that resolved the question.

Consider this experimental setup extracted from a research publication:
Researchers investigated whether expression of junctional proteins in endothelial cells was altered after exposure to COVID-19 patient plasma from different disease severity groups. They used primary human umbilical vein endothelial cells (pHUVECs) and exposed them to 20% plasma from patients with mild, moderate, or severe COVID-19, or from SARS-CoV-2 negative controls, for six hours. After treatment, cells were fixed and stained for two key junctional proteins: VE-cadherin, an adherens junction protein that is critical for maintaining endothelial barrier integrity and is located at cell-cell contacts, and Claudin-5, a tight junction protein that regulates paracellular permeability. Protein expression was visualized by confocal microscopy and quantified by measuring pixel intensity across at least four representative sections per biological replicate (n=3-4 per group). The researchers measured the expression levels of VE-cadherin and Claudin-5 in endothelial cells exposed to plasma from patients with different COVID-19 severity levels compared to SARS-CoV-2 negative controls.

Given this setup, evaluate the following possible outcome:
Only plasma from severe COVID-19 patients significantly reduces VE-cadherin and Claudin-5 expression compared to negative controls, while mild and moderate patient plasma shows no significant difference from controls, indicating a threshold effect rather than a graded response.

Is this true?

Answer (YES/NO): NO